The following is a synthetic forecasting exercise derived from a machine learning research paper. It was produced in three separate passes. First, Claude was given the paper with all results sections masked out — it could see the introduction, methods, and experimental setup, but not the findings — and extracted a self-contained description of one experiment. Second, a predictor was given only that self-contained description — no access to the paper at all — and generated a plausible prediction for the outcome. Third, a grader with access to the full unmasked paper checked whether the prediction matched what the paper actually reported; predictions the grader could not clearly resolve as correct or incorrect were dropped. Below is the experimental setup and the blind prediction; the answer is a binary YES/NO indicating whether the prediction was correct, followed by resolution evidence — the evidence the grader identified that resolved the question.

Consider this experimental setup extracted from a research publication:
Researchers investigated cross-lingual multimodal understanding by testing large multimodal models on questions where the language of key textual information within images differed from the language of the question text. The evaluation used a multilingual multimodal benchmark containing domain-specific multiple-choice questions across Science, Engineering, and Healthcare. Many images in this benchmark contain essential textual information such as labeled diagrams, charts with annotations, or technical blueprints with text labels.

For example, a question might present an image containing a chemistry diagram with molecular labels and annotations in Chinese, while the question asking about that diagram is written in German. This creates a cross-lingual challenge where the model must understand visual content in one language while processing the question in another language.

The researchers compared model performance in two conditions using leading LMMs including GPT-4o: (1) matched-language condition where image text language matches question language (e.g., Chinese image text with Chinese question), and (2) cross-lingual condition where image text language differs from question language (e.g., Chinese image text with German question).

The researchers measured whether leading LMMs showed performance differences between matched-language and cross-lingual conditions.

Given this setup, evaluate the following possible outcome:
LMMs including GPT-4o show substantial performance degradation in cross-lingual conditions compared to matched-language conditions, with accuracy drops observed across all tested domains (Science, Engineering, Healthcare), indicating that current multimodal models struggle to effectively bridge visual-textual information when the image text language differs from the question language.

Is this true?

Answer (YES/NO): YES